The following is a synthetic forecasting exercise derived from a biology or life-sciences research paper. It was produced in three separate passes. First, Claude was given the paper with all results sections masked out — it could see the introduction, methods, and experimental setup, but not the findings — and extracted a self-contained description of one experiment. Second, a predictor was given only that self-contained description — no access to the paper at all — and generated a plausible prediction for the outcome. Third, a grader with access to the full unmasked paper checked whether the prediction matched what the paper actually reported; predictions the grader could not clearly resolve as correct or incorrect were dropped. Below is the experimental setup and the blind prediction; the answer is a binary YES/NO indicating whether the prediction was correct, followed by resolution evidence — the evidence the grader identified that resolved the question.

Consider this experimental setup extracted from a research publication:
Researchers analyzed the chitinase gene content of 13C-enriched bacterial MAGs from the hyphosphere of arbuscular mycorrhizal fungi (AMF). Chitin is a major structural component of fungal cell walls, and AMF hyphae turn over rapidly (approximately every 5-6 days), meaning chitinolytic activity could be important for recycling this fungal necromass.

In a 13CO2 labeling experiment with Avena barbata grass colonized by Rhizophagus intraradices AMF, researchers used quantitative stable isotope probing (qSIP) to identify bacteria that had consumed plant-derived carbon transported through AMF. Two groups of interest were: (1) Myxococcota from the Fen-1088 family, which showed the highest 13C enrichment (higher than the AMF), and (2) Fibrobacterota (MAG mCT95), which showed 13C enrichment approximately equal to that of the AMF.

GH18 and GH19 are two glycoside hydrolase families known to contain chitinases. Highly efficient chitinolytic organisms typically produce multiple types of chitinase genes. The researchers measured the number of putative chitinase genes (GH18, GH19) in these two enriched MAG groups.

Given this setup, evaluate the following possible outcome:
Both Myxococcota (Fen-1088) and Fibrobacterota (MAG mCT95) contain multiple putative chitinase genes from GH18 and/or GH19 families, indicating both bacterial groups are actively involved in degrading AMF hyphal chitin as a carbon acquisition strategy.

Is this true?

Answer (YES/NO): NO